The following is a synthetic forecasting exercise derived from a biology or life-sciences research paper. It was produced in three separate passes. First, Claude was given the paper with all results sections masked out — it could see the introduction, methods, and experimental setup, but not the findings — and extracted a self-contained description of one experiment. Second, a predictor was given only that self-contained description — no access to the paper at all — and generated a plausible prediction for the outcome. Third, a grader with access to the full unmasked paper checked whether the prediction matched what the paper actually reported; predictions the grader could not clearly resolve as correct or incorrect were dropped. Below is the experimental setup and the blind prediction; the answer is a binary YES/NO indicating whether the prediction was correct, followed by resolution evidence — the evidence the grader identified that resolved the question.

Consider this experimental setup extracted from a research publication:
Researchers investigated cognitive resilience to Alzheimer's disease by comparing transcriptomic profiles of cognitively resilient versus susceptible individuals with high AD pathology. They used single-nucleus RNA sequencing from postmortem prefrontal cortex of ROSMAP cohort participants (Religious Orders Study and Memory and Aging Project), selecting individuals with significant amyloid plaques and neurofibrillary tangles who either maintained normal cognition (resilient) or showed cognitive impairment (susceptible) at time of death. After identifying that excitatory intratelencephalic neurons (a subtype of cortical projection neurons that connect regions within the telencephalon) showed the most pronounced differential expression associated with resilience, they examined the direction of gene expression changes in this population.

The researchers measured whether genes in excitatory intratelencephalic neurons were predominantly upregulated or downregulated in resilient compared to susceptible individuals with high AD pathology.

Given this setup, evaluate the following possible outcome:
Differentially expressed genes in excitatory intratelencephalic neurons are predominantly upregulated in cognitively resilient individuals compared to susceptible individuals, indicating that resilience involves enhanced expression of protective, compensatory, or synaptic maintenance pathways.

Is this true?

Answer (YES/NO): YES